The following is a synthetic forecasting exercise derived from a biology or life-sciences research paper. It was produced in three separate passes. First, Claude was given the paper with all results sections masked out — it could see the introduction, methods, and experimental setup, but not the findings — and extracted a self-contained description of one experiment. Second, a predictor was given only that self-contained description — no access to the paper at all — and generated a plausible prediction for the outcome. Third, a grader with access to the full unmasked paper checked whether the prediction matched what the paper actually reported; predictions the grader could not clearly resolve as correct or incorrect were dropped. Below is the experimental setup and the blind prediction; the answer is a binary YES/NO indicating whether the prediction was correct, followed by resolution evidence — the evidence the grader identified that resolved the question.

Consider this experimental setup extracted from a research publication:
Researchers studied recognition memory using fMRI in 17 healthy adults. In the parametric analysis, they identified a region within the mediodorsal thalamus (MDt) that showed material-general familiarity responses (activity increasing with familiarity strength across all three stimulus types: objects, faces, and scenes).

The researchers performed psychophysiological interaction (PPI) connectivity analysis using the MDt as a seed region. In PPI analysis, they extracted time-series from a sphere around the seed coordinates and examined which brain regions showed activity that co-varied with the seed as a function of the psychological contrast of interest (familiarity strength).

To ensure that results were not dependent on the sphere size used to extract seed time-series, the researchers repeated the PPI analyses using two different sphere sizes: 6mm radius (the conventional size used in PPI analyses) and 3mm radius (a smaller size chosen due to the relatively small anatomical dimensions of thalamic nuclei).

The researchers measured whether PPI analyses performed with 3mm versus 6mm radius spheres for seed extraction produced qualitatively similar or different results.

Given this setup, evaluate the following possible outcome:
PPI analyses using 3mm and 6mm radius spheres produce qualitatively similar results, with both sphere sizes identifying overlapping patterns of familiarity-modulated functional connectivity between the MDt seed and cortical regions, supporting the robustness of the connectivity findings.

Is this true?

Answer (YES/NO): YES